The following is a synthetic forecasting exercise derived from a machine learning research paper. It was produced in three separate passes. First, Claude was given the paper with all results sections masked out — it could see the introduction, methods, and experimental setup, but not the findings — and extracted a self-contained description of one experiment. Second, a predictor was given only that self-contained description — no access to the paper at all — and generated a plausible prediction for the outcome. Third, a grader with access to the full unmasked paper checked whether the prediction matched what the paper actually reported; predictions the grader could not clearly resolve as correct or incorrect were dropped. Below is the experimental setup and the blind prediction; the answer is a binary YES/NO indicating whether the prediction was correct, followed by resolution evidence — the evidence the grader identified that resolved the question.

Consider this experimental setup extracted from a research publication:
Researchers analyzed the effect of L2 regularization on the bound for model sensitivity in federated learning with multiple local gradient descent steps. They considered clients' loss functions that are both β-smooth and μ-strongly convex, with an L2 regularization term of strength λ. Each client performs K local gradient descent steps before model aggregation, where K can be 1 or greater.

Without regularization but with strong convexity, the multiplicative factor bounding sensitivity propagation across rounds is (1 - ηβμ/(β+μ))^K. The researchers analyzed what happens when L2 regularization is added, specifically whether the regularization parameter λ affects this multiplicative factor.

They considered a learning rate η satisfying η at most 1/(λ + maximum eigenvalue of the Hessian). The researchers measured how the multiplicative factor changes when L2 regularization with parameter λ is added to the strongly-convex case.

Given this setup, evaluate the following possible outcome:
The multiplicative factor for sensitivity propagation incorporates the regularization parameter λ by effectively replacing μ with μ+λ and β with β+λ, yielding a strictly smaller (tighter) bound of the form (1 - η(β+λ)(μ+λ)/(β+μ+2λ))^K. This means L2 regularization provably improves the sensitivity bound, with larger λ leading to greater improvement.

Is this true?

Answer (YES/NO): NO